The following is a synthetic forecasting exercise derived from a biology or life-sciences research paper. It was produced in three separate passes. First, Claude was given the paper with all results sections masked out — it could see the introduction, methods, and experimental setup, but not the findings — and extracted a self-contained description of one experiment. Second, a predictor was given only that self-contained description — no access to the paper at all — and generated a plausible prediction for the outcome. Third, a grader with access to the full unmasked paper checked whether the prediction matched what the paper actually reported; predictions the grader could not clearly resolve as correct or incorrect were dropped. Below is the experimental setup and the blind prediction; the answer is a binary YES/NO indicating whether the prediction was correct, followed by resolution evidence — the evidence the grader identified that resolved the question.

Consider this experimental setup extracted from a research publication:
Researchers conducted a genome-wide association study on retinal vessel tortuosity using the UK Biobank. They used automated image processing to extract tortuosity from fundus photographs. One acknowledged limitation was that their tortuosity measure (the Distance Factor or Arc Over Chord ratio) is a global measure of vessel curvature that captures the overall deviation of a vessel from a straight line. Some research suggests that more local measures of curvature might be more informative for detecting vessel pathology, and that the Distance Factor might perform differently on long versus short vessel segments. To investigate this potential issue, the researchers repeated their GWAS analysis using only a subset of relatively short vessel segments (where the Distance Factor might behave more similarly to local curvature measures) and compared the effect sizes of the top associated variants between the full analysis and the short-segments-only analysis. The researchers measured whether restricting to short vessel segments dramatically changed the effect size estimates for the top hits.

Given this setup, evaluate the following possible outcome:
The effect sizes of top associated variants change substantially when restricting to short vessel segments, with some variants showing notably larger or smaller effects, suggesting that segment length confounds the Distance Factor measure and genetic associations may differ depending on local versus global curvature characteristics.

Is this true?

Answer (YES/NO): NO